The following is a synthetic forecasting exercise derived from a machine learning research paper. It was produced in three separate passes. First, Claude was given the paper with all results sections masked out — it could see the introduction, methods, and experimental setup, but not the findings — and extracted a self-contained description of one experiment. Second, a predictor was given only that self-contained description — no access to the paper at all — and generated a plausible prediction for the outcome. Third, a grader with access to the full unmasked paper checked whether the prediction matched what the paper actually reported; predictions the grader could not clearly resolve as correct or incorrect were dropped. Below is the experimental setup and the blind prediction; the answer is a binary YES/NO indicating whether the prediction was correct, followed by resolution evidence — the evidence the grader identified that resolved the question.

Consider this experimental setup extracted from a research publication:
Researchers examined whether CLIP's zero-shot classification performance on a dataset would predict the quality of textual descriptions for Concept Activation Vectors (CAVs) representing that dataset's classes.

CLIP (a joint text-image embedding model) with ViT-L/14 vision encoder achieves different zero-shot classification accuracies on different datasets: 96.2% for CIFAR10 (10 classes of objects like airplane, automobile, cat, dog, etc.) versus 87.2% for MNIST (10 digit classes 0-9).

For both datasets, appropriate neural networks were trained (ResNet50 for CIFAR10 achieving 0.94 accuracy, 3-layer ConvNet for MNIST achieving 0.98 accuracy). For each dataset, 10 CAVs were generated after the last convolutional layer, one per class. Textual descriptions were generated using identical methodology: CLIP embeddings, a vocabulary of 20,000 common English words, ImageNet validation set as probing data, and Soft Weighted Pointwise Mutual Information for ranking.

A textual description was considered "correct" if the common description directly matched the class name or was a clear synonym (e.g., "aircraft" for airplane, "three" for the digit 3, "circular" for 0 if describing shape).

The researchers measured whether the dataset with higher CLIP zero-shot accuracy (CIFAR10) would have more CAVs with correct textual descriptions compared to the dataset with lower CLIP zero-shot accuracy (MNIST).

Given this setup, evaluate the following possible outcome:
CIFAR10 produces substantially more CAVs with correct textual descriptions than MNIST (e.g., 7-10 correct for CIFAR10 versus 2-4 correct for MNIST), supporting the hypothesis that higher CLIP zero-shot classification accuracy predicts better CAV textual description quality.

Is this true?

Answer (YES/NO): NO